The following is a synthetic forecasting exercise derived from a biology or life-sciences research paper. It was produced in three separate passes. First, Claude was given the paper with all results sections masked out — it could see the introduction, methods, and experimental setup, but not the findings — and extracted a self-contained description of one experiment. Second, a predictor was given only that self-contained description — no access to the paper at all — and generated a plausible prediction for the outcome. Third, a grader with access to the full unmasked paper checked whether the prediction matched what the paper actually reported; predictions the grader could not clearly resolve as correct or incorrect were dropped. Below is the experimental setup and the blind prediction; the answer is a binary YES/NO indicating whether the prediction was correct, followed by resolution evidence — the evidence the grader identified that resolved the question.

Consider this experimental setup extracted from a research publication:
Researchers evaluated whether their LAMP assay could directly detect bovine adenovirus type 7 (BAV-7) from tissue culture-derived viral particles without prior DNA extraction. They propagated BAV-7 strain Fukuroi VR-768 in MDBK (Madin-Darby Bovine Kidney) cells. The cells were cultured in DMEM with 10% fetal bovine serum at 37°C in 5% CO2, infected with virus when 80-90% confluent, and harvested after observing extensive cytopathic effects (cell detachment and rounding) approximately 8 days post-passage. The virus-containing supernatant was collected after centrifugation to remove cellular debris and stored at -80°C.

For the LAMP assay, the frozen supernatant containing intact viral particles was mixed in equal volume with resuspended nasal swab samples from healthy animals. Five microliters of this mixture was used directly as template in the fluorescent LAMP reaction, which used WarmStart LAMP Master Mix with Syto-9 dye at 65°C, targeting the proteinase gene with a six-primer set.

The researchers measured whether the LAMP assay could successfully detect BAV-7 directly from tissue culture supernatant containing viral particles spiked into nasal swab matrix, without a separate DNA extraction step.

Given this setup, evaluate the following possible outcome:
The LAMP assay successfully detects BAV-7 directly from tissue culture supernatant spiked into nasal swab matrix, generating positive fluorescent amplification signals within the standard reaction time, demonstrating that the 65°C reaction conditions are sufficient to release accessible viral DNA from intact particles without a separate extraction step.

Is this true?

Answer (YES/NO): YES